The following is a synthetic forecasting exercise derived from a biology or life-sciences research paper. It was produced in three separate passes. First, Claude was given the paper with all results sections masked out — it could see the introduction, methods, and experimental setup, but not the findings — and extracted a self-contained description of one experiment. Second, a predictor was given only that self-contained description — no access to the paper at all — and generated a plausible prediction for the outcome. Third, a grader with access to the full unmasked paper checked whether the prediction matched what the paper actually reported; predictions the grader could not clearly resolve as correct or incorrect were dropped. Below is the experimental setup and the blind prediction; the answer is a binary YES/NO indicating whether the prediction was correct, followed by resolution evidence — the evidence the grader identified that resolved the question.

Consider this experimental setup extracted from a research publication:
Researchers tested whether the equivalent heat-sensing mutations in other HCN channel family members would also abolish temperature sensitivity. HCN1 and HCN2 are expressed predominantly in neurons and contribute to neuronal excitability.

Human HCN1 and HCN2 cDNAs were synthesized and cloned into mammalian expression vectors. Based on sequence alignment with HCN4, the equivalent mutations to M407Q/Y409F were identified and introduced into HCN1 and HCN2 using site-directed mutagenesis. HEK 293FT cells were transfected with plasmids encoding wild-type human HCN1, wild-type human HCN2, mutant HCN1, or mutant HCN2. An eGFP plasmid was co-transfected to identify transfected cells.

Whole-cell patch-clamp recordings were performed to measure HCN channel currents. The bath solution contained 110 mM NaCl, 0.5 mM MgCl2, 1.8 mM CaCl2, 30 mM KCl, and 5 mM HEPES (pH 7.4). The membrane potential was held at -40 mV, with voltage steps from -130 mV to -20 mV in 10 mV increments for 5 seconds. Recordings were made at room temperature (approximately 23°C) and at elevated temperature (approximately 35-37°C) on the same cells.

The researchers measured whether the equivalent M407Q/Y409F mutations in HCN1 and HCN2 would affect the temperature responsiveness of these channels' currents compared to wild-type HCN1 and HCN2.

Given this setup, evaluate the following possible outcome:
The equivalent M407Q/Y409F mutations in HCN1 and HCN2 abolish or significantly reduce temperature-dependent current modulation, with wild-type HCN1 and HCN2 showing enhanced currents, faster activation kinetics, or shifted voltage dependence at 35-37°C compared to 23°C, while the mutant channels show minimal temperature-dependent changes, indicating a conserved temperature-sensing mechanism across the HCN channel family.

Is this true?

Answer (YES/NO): YES